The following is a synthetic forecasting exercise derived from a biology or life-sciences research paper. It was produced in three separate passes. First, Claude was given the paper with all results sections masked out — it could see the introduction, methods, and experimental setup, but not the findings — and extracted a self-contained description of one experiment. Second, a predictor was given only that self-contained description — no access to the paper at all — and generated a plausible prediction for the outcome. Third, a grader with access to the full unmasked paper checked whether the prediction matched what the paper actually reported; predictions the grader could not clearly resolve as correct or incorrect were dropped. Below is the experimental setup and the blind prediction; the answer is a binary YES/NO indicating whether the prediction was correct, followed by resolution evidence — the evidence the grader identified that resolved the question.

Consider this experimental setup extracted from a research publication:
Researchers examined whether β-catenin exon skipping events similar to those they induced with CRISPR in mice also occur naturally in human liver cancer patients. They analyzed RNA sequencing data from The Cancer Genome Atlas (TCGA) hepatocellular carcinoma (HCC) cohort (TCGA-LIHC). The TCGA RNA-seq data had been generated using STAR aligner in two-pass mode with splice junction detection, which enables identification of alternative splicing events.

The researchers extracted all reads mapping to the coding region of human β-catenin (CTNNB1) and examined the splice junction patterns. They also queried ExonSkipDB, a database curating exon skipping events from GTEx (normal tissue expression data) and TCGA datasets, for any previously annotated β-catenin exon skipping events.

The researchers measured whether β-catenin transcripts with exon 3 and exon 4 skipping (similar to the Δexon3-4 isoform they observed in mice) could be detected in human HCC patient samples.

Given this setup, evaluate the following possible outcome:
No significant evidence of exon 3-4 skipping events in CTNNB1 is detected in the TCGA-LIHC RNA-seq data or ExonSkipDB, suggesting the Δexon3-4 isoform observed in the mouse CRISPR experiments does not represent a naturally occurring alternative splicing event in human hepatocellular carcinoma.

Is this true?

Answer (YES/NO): NO